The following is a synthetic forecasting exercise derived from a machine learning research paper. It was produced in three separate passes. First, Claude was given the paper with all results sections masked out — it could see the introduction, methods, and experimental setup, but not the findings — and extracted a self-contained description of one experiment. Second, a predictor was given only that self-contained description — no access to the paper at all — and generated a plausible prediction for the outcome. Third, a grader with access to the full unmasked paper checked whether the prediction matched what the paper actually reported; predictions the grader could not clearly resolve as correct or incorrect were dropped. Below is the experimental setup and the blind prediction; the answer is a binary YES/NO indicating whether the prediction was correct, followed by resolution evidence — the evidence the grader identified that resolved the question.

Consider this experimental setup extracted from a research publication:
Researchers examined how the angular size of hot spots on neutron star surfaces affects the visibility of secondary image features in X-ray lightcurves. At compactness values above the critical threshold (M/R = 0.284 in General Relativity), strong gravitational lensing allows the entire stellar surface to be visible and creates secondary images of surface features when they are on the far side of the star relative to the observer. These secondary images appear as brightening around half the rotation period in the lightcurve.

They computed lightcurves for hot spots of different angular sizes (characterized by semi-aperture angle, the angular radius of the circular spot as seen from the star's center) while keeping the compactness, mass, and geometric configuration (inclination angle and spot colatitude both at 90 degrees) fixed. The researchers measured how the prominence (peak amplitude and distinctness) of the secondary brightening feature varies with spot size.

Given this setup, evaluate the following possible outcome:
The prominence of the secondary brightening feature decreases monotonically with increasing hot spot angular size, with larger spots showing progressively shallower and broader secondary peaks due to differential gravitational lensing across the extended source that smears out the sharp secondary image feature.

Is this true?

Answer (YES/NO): NO